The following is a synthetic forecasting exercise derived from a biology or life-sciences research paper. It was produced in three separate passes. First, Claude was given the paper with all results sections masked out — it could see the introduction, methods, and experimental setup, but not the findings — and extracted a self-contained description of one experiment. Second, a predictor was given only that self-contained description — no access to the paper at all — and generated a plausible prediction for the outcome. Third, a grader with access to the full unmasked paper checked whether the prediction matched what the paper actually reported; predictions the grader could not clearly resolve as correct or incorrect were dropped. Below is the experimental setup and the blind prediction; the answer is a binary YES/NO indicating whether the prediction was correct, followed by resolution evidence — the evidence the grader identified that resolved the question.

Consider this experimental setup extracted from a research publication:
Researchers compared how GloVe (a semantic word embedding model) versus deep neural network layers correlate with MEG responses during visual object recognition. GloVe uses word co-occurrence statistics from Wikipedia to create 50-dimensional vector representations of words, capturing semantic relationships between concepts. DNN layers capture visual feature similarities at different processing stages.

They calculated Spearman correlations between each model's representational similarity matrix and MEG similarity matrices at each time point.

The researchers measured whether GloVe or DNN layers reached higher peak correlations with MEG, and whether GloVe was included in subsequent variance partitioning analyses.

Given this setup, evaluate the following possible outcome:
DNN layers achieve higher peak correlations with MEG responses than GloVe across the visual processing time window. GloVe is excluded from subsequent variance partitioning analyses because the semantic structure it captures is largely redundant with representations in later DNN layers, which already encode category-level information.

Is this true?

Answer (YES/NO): NO